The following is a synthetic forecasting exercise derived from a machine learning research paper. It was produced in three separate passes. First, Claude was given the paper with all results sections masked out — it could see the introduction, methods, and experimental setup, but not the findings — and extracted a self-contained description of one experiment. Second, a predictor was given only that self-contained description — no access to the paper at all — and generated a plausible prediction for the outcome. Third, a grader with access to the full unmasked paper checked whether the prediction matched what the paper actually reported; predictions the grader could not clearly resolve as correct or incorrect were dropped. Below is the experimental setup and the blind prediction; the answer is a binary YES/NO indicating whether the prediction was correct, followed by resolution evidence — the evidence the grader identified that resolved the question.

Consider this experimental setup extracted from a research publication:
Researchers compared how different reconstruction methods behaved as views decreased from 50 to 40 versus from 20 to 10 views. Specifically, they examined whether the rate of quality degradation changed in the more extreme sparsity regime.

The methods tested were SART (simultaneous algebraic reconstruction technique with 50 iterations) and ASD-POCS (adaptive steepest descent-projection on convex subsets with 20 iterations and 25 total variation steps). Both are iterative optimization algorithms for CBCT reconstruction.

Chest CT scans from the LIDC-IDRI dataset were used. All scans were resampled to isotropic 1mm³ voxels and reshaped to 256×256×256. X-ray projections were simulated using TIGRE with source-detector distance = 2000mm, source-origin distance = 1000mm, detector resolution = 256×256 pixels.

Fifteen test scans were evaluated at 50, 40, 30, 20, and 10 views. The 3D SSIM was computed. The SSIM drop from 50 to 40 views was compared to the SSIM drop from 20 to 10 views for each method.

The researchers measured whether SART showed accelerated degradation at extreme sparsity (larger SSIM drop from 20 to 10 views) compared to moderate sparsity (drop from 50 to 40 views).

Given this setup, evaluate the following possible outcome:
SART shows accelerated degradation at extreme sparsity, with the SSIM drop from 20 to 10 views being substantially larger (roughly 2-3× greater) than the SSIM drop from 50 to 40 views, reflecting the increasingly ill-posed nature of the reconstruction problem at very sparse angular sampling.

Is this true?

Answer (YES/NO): YES